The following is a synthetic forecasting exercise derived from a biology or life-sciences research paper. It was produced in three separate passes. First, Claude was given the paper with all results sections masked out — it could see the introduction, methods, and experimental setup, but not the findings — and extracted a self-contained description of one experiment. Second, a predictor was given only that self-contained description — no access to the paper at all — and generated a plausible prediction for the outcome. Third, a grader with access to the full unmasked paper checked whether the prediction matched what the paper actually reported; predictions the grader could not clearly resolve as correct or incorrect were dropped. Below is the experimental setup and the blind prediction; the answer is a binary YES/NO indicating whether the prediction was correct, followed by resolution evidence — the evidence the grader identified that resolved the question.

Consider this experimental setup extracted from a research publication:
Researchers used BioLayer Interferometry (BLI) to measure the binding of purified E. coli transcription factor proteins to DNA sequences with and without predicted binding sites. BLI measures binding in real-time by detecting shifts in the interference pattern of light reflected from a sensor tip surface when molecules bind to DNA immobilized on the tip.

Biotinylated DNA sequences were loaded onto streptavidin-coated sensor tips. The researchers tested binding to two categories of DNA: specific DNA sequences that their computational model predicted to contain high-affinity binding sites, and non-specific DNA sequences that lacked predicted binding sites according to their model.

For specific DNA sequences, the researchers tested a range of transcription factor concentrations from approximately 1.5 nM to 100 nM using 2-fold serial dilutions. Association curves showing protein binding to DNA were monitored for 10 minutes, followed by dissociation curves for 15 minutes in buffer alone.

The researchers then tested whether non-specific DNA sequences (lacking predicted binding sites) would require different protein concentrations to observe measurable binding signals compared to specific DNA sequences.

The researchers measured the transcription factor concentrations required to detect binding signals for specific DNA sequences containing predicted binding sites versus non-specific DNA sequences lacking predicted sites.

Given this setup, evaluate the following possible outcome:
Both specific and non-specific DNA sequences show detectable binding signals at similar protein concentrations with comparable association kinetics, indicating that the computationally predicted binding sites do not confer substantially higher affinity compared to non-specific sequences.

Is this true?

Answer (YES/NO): NO